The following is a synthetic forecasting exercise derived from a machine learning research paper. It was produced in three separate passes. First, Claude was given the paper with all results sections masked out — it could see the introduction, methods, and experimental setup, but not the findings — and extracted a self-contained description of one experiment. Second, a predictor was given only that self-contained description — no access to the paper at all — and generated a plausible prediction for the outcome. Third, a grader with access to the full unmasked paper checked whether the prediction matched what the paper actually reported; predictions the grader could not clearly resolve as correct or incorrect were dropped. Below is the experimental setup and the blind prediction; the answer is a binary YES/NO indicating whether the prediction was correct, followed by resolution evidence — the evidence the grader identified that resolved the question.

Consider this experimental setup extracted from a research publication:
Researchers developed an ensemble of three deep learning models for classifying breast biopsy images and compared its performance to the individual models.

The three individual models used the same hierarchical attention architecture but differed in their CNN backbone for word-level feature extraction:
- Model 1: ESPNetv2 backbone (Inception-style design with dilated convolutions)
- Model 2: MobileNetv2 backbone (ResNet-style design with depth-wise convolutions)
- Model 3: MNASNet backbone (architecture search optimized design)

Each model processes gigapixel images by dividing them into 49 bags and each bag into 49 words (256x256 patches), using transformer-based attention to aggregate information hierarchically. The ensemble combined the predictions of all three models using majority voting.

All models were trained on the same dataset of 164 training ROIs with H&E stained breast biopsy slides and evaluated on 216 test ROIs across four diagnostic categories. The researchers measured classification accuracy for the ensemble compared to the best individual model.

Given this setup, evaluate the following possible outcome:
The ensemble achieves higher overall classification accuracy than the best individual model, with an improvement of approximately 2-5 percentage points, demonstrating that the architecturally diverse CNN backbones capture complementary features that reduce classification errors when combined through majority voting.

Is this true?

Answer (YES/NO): NO